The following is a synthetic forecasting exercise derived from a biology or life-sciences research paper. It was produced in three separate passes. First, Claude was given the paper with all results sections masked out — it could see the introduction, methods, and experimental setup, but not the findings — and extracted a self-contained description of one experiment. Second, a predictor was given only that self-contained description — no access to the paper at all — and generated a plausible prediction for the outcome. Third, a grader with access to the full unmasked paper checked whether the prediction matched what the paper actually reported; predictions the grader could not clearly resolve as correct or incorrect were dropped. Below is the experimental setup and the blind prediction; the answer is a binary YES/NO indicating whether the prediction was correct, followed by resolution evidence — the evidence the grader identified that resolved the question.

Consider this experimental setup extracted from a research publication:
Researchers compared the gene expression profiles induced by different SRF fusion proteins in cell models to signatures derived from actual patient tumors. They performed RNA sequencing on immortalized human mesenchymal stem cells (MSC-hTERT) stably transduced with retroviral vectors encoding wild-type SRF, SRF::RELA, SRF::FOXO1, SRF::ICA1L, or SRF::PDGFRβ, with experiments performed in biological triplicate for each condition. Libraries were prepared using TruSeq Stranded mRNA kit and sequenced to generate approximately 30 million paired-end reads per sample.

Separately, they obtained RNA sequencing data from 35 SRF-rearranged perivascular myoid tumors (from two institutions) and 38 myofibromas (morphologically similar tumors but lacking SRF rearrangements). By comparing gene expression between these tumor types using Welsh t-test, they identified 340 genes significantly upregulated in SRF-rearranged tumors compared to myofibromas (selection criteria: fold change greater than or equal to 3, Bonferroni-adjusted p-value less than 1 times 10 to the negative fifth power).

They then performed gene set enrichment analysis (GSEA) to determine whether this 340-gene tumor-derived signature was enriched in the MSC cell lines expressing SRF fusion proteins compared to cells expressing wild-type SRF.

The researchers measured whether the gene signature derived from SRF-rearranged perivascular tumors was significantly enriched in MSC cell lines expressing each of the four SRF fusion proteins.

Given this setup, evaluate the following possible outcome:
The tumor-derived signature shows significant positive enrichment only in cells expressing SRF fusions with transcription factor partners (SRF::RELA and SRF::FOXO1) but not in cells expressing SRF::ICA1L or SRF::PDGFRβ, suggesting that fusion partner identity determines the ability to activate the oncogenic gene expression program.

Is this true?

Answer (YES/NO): NO